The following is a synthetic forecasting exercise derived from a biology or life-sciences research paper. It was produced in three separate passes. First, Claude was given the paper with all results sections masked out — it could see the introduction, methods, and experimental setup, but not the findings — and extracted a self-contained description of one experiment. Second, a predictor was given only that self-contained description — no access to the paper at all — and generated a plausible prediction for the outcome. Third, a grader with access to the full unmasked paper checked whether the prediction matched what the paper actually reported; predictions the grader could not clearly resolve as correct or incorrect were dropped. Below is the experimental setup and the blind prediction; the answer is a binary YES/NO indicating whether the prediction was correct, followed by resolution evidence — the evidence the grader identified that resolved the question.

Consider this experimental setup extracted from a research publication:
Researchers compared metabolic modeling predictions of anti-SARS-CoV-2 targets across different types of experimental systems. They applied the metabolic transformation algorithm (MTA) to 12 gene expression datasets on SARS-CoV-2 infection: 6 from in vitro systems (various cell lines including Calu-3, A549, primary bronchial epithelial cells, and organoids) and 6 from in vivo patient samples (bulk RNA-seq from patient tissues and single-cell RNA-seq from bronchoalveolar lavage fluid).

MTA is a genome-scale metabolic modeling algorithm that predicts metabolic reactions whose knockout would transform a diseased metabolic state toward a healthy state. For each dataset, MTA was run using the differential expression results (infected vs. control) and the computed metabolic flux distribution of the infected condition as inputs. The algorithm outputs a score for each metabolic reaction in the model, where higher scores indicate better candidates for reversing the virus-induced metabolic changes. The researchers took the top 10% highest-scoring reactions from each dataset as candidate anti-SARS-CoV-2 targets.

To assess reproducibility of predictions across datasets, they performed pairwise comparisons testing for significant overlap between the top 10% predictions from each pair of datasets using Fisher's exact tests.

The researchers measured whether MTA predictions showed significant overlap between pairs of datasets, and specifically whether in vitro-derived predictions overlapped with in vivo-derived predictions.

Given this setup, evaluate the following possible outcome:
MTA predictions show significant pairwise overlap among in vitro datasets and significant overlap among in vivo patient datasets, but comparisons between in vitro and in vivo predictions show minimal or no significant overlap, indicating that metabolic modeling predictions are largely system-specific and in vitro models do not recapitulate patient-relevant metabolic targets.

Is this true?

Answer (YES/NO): NO